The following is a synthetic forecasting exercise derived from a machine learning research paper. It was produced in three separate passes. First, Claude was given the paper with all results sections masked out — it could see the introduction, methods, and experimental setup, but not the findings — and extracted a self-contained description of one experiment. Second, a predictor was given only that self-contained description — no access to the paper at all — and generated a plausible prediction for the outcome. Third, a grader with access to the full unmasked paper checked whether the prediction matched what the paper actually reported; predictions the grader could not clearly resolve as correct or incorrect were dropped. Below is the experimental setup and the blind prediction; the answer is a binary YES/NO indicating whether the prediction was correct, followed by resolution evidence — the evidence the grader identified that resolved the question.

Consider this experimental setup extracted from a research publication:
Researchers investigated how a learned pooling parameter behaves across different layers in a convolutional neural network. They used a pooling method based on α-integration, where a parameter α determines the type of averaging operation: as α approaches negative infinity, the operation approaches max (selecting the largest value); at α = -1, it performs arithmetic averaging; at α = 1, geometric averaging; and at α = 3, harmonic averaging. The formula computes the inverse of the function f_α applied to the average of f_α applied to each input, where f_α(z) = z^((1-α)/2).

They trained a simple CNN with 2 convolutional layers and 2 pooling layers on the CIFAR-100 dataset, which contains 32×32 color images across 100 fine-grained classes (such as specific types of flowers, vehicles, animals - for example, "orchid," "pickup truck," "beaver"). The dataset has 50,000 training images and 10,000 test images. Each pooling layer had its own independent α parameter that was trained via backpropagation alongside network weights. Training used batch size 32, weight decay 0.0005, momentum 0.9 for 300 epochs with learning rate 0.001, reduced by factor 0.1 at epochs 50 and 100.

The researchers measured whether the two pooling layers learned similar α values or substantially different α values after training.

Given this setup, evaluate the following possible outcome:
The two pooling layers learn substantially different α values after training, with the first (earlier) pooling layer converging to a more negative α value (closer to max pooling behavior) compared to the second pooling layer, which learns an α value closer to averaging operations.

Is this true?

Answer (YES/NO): NO